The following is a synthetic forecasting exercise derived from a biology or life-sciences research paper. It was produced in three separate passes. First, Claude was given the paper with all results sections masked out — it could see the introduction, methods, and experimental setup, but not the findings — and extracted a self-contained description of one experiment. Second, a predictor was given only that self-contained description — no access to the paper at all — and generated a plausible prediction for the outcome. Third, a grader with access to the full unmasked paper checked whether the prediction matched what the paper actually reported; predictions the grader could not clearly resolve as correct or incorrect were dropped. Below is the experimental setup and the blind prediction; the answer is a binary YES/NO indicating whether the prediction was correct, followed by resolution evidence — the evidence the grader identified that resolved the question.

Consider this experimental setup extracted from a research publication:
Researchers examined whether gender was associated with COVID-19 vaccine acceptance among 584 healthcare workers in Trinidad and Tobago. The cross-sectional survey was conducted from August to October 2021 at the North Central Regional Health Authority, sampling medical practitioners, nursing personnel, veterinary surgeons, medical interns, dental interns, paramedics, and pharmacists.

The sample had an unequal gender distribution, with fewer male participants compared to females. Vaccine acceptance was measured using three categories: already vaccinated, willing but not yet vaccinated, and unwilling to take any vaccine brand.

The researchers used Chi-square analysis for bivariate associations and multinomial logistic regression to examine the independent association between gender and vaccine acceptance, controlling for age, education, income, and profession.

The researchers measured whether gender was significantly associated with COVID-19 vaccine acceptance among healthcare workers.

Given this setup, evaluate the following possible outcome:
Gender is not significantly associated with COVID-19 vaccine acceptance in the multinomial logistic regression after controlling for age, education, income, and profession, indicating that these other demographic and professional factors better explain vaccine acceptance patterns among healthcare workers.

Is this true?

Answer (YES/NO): YES